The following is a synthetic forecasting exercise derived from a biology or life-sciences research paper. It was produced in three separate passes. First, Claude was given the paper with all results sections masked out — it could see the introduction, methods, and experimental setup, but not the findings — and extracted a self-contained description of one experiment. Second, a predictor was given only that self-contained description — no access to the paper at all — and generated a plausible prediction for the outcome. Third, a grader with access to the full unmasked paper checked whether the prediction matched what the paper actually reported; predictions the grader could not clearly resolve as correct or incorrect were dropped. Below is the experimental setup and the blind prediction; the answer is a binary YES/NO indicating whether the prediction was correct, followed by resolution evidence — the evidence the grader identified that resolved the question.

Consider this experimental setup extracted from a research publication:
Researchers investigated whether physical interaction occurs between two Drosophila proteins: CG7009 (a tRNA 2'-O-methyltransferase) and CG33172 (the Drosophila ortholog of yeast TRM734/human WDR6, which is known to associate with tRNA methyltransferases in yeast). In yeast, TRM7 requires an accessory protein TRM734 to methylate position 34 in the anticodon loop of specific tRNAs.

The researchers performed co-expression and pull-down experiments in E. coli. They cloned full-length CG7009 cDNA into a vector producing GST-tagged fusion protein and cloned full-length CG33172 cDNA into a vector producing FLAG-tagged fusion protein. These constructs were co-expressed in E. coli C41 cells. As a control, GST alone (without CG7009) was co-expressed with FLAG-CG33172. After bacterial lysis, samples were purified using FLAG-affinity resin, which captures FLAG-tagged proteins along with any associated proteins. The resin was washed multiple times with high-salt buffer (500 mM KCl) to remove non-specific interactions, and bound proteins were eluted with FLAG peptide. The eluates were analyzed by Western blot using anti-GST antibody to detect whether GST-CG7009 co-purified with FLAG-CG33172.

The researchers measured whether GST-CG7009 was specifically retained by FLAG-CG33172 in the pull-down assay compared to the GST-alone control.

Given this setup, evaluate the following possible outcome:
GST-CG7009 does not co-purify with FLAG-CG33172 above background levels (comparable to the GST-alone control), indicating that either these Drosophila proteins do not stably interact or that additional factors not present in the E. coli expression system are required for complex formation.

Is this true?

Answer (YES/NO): NO